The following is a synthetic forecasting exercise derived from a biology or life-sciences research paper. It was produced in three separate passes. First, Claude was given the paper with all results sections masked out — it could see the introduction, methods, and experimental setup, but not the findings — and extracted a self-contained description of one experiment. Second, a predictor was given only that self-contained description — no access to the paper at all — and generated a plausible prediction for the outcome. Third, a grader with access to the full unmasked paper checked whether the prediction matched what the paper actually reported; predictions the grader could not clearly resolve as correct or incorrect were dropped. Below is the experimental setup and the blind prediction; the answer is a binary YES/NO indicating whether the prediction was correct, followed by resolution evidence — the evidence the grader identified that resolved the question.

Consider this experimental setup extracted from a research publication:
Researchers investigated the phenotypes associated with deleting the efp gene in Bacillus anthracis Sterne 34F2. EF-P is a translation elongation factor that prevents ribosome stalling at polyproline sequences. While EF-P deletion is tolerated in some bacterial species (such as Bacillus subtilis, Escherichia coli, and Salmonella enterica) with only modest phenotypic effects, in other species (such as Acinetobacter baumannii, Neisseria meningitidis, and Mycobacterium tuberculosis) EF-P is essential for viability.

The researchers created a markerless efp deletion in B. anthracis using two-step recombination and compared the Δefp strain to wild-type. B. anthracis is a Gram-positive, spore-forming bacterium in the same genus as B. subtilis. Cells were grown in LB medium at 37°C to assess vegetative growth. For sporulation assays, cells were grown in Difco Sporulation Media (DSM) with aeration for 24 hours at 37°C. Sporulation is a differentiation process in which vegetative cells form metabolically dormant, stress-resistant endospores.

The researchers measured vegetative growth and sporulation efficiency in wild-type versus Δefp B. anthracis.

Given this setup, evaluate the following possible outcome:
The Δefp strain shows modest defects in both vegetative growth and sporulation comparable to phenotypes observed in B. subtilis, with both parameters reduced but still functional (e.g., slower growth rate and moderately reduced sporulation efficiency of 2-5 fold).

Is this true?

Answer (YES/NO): NO